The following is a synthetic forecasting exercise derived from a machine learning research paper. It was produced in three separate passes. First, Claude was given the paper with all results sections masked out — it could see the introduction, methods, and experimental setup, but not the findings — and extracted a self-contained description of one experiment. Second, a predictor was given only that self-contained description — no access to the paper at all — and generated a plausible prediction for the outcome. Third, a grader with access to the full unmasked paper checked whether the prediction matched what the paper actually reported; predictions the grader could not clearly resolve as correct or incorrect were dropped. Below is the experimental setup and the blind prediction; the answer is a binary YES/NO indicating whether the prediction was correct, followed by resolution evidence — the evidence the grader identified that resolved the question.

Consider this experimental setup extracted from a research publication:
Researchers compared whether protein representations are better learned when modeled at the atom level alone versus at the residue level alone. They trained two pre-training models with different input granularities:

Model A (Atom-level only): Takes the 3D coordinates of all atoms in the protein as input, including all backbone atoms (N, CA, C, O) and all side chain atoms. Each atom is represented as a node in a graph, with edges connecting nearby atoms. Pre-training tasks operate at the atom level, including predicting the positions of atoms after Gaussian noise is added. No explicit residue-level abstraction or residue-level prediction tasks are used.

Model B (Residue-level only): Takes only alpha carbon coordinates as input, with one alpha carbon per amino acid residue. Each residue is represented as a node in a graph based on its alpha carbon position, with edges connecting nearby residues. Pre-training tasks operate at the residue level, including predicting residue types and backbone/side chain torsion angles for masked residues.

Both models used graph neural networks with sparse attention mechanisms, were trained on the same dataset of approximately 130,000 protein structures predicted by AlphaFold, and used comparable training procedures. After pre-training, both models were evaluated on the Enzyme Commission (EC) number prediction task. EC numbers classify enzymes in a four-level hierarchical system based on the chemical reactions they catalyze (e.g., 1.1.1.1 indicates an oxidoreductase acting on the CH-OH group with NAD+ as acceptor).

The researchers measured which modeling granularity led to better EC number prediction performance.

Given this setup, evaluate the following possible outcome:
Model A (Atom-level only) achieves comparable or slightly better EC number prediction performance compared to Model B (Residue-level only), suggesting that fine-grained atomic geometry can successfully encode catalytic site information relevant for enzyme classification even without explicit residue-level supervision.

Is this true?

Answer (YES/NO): NO